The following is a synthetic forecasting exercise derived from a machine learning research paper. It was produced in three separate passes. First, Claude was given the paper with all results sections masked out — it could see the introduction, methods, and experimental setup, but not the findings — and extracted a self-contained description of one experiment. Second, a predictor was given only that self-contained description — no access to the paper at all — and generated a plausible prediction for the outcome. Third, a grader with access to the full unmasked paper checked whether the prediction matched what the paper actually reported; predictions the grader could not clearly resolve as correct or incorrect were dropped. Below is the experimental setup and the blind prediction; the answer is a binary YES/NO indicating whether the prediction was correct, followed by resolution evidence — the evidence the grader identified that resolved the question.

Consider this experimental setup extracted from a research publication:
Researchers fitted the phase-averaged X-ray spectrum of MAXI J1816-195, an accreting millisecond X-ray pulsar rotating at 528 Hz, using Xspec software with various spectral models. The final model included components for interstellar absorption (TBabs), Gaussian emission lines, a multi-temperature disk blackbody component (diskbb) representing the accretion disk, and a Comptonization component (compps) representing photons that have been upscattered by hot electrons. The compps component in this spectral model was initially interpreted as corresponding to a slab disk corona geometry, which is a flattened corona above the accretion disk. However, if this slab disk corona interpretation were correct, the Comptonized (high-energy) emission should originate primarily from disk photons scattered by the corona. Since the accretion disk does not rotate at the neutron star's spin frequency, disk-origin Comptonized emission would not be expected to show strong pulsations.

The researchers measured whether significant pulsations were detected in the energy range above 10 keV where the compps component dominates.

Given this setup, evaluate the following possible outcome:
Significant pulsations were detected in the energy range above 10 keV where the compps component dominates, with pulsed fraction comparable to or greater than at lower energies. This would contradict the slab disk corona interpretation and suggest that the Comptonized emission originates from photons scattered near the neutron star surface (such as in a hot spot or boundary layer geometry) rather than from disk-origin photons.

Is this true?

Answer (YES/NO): YES